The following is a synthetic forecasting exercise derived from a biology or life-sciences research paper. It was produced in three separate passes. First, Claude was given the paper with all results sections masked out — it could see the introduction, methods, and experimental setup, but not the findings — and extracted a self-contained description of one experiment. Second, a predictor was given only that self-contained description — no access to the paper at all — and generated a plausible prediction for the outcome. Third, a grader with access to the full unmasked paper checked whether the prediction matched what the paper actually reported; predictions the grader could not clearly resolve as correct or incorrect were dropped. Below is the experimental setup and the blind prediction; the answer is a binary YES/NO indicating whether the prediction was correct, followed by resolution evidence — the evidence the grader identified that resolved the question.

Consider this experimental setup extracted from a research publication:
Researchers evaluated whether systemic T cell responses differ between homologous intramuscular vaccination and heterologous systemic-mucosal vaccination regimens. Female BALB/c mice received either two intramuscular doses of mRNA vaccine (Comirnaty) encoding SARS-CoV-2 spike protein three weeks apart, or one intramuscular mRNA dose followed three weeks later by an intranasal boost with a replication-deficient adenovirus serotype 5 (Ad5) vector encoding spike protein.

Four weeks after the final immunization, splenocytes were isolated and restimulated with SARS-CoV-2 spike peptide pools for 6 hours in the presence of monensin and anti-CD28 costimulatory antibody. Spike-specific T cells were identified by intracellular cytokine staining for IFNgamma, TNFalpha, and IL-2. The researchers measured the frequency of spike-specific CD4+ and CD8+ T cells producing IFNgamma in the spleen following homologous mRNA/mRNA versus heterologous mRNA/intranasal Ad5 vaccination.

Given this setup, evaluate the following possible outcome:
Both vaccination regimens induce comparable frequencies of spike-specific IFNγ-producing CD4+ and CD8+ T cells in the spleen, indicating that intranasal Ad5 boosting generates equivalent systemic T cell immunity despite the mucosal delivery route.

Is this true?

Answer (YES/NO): NO